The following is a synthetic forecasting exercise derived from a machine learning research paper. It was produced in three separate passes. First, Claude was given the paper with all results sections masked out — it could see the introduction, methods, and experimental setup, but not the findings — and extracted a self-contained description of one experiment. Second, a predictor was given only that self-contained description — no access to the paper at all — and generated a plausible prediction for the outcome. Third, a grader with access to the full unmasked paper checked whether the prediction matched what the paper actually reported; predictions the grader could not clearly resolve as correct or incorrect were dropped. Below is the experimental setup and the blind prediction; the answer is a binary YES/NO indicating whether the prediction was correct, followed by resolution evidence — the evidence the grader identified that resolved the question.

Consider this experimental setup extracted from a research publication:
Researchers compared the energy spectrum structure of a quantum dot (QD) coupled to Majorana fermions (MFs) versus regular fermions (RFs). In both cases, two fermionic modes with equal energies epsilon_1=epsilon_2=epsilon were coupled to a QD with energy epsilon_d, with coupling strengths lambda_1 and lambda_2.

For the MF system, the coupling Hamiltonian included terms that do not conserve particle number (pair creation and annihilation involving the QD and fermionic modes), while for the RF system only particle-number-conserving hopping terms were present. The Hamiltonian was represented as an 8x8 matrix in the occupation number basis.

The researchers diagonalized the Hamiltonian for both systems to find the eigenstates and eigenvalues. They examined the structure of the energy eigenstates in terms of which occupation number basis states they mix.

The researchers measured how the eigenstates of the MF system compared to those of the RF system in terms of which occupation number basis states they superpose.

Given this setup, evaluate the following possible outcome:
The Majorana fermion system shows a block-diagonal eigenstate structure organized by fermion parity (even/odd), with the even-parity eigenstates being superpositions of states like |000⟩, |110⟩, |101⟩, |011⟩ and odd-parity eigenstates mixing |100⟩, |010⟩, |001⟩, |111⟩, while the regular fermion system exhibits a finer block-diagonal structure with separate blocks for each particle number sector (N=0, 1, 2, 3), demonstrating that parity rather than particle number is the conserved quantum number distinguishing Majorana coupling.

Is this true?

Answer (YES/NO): YES